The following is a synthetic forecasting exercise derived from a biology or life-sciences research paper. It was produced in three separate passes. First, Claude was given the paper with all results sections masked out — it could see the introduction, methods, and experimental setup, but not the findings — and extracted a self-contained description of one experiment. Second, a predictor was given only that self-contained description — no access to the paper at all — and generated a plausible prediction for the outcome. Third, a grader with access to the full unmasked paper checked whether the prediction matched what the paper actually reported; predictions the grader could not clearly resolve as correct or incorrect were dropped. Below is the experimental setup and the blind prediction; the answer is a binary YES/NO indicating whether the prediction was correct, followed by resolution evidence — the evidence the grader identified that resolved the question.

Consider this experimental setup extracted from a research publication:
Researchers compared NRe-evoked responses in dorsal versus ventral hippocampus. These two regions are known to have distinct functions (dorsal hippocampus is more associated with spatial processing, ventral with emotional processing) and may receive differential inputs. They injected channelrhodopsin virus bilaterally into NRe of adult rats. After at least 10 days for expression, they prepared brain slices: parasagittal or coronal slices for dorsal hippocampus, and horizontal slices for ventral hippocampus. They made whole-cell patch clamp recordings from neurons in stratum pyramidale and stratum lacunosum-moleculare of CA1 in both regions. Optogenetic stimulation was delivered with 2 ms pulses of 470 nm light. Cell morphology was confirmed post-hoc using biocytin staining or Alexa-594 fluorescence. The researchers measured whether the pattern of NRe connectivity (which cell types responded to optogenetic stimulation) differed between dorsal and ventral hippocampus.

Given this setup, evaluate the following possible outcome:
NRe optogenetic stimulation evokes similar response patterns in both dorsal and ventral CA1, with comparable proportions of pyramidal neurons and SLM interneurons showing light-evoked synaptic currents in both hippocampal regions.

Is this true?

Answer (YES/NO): YES